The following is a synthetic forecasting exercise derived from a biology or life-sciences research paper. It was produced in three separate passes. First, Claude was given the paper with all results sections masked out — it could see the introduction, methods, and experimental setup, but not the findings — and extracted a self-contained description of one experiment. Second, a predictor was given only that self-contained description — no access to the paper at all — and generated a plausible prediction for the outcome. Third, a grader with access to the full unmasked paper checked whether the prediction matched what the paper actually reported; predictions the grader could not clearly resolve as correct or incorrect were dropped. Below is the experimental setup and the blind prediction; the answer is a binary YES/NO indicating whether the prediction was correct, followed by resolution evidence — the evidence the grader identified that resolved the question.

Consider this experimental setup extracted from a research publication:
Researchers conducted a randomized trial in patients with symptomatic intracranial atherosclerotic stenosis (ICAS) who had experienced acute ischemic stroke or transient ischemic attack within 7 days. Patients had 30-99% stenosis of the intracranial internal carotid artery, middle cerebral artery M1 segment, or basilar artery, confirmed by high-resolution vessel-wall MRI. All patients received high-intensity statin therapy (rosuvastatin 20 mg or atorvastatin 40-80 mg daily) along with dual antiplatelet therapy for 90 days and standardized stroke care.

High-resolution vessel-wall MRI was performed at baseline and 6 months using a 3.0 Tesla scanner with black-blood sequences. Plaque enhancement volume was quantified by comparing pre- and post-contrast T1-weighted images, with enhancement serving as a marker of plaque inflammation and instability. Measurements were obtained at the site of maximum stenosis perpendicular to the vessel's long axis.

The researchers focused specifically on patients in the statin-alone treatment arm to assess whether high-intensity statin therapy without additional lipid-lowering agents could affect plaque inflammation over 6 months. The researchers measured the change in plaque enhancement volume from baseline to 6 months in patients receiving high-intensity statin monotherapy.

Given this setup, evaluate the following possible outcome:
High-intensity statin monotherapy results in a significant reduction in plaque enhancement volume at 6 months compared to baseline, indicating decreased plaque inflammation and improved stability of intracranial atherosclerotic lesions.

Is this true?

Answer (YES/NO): YES